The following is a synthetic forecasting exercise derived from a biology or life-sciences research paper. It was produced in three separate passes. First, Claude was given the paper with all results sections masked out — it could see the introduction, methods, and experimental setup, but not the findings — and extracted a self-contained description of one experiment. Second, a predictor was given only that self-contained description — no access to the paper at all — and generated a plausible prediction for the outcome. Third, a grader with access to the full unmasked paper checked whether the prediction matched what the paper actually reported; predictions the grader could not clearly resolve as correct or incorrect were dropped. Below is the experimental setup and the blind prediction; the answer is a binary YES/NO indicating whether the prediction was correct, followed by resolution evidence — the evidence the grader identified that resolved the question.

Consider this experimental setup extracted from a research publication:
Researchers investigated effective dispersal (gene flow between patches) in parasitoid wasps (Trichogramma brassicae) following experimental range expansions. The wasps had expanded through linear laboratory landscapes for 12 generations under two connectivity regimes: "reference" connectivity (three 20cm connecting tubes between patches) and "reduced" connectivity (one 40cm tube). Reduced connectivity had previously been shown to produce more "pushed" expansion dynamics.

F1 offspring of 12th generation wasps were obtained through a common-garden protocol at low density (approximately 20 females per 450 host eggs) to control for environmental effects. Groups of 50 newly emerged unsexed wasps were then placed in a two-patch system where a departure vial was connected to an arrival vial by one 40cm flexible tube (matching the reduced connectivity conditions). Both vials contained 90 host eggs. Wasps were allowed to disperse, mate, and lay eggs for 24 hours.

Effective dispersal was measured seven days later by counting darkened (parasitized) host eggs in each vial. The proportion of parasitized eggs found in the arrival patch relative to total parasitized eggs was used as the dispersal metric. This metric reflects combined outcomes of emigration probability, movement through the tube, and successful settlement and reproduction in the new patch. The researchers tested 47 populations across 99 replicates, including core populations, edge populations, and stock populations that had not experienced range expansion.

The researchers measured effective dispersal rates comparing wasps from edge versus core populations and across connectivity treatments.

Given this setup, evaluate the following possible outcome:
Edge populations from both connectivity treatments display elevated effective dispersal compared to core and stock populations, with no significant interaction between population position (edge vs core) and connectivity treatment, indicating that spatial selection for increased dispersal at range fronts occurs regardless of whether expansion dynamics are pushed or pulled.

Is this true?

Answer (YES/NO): NO